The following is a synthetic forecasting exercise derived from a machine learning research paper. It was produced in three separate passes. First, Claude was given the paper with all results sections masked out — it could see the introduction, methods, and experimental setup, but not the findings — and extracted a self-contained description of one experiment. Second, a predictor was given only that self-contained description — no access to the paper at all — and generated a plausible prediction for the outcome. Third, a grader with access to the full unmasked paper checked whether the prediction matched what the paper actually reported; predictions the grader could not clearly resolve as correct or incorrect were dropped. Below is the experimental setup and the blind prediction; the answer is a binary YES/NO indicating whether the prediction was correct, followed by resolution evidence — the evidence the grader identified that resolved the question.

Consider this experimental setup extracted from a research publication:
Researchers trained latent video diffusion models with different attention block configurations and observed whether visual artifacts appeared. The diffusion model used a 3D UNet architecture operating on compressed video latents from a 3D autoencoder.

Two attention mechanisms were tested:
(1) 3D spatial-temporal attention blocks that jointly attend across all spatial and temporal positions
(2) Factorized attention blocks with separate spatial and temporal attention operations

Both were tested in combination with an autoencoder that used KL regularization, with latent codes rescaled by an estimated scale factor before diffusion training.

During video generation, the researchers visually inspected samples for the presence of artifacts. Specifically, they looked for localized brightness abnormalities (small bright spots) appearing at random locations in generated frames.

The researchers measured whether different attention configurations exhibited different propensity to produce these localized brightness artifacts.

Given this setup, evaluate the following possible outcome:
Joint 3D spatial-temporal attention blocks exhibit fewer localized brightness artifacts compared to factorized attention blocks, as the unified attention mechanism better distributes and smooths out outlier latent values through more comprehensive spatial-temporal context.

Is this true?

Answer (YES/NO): NO